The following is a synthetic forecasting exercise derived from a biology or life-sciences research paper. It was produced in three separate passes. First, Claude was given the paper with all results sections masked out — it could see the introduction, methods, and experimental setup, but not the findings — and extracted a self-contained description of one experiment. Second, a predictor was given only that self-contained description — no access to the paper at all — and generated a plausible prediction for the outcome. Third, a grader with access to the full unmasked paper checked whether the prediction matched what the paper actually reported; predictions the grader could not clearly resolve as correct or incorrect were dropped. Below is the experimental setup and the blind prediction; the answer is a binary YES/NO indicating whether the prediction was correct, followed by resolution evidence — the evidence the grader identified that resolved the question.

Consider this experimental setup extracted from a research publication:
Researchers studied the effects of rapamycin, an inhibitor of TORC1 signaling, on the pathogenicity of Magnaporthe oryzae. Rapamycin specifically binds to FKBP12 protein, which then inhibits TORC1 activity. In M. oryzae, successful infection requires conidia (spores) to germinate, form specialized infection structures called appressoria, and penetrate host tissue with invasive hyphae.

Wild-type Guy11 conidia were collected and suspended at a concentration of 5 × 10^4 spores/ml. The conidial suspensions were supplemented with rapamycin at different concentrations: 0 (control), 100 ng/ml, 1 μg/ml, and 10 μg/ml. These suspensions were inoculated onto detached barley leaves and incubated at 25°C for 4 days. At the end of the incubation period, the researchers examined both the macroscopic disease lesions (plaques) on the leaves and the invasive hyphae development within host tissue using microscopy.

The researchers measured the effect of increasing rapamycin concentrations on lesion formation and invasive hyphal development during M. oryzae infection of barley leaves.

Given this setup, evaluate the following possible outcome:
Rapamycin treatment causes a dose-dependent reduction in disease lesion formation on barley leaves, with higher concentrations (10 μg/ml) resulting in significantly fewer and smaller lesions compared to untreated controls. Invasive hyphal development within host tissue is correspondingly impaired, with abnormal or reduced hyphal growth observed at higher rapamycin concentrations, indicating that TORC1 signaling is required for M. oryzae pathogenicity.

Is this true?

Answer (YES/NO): YES